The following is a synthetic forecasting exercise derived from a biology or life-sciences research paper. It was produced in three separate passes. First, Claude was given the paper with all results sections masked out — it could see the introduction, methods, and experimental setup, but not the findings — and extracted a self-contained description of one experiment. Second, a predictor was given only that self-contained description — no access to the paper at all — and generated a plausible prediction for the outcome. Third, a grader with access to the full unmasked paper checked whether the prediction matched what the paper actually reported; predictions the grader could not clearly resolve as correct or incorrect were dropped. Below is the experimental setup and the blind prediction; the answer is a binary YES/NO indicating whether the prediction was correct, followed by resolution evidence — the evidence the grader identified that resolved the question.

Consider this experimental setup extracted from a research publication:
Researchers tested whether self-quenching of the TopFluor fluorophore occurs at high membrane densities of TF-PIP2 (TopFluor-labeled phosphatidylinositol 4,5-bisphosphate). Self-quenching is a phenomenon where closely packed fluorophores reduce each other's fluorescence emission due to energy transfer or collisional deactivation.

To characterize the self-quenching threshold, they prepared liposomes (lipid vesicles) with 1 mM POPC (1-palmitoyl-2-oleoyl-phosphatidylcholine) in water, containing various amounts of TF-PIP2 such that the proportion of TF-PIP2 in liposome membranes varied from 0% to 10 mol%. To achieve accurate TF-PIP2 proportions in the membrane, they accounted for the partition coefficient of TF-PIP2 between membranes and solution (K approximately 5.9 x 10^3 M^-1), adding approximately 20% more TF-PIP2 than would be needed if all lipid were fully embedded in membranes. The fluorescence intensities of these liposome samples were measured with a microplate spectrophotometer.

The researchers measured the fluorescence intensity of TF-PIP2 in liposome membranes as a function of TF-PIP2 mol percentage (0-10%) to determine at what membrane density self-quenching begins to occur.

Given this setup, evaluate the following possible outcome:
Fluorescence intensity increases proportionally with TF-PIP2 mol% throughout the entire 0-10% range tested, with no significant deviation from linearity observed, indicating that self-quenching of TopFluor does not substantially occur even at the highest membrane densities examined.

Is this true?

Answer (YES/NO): NO